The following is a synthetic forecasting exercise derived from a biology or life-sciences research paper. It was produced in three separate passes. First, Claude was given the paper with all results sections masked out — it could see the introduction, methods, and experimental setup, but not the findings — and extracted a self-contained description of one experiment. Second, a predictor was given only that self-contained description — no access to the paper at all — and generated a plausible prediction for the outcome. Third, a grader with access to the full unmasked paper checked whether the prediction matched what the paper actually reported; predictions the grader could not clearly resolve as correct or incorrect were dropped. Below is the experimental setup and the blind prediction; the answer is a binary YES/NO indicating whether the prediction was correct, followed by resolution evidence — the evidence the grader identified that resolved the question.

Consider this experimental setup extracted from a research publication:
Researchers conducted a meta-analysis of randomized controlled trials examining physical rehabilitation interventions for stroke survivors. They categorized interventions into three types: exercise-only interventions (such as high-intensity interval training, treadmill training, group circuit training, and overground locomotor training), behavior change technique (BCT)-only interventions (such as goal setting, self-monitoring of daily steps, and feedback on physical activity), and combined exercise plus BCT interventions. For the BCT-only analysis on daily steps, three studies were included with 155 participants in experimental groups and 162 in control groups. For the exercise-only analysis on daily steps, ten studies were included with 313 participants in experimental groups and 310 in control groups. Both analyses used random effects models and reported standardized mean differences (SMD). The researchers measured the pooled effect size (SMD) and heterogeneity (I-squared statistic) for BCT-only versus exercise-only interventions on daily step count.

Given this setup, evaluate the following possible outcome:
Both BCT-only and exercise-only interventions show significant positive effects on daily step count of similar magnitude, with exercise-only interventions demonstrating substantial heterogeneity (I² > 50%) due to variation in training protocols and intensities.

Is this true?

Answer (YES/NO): NO